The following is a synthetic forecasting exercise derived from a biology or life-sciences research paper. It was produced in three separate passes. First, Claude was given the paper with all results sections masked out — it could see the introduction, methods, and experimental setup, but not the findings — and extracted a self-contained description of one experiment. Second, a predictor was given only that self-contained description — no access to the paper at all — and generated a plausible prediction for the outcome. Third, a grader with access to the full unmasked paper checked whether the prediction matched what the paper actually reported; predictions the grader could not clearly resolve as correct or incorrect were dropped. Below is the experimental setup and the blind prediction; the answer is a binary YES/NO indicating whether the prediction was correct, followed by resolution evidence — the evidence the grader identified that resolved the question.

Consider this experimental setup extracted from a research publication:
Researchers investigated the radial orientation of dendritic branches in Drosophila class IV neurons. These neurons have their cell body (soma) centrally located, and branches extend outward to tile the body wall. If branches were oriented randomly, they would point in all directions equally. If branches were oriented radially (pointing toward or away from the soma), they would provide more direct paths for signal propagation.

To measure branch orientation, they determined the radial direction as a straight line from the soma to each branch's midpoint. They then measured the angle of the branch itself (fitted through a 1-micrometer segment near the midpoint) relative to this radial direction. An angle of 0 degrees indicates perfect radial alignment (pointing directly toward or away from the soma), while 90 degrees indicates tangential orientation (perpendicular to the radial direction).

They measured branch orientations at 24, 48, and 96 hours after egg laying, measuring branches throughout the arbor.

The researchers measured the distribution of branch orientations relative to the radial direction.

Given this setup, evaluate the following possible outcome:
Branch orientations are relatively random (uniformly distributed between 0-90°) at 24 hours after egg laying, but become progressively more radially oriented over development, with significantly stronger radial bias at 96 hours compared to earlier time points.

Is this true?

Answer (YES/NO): NO